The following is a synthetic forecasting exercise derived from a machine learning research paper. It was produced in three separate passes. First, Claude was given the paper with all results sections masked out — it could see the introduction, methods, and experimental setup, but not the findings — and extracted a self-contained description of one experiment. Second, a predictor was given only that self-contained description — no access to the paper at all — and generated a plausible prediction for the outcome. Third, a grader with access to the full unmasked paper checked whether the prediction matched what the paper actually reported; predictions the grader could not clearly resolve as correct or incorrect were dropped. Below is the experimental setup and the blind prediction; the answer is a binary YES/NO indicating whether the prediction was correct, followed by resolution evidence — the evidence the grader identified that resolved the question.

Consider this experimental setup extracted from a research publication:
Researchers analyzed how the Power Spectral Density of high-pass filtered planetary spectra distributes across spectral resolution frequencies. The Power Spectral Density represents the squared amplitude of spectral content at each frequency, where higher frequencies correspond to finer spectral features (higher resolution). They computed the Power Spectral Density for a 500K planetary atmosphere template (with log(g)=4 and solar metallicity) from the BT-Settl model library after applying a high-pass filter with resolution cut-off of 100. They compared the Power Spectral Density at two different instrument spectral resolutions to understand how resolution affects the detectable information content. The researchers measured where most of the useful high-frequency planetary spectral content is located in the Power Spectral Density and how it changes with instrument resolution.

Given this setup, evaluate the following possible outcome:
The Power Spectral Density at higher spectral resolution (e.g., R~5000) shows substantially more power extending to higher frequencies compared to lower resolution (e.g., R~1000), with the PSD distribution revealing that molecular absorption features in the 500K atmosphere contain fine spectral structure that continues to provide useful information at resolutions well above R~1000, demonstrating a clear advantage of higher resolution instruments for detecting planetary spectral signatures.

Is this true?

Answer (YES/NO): YES